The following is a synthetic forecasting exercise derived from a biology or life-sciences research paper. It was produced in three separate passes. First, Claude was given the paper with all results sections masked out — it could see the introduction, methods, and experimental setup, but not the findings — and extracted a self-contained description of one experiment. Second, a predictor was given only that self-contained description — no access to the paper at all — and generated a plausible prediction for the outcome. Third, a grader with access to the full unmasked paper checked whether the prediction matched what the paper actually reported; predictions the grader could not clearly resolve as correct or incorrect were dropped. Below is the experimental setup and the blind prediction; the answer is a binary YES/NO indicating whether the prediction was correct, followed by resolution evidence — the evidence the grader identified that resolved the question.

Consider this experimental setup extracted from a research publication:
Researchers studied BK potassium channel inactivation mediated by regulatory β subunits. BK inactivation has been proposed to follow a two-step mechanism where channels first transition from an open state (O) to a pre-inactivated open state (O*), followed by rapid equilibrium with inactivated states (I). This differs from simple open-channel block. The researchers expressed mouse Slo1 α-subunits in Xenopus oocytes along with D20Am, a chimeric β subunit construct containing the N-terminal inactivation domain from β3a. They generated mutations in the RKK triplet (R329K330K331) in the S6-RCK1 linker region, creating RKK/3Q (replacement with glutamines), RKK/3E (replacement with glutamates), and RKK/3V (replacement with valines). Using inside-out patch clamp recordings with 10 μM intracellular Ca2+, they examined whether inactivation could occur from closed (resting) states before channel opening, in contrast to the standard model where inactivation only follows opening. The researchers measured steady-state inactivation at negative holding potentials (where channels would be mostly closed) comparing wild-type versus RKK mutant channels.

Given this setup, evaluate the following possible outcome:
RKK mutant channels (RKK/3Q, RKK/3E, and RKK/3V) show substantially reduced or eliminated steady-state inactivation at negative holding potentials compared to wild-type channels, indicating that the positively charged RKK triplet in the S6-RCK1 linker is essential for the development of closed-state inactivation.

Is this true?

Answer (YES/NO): NO